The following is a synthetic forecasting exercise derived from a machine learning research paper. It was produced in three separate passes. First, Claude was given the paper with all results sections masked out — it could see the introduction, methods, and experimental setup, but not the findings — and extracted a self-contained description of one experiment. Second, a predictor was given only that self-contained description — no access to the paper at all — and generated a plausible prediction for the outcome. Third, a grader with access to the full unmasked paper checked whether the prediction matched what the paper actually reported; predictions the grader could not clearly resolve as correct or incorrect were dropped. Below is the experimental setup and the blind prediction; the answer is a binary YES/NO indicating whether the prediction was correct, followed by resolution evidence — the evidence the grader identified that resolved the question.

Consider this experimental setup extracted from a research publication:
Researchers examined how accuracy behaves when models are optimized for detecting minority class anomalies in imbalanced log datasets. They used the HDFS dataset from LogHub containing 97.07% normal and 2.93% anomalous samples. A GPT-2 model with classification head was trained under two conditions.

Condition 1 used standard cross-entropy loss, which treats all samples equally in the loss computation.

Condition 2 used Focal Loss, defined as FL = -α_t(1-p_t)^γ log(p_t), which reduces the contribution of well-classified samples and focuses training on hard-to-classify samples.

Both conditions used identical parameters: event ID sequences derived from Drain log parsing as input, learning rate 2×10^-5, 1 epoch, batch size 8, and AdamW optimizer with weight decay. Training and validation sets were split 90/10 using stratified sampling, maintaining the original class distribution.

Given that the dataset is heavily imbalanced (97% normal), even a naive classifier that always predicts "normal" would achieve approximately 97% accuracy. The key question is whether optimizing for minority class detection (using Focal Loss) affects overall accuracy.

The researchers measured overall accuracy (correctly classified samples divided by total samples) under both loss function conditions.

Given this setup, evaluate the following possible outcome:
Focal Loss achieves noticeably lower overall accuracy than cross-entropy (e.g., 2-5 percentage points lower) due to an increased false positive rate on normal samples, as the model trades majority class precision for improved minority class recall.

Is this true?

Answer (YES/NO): NO